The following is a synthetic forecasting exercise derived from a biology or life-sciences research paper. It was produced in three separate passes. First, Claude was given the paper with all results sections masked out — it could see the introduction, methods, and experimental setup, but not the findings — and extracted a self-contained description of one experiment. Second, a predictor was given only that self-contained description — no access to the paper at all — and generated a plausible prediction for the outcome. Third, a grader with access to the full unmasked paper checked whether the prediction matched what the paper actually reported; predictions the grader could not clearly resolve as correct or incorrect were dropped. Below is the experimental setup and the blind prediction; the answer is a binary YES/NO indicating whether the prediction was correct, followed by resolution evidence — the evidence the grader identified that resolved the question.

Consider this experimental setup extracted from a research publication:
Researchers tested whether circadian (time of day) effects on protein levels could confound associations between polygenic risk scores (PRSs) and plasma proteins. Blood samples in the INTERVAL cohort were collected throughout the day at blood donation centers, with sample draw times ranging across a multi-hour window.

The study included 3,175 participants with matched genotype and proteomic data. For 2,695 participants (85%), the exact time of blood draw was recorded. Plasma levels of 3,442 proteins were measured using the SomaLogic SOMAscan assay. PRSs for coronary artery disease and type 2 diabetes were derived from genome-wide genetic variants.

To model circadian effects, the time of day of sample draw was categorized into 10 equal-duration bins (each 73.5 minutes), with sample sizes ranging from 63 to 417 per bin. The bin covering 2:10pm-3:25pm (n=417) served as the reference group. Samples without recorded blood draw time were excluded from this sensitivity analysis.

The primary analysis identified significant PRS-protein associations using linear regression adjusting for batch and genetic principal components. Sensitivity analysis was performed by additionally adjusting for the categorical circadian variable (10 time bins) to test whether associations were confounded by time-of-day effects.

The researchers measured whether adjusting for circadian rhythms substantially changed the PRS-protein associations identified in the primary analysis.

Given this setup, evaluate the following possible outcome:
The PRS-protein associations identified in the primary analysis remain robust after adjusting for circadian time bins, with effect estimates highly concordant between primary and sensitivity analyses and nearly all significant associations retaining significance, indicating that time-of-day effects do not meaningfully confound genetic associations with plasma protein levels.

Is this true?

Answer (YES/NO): YES